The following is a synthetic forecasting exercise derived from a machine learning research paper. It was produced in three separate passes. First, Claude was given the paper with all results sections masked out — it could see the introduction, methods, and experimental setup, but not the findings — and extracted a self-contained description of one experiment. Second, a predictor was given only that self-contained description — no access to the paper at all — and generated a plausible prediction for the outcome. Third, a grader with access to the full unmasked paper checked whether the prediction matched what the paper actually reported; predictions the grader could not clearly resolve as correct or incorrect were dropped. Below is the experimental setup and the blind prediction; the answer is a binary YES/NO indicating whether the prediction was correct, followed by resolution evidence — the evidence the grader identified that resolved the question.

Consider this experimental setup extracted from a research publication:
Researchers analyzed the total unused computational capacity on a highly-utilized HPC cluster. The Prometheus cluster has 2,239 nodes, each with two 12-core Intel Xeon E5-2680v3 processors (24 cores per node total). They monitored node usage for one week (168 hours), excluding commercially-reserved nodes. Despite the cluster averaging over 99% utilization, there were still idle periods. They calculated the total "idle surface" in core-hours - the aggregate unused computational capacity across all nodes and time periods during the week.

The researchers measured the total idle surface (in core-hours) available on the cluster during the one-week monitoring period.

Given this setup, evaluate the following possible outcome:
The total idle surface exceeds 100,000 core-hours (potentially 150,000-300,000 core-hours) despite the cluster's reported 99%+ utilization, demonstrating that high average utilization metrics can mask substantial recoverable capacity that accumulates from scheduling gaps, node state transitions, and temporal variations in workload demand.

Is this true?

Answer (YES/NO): NO